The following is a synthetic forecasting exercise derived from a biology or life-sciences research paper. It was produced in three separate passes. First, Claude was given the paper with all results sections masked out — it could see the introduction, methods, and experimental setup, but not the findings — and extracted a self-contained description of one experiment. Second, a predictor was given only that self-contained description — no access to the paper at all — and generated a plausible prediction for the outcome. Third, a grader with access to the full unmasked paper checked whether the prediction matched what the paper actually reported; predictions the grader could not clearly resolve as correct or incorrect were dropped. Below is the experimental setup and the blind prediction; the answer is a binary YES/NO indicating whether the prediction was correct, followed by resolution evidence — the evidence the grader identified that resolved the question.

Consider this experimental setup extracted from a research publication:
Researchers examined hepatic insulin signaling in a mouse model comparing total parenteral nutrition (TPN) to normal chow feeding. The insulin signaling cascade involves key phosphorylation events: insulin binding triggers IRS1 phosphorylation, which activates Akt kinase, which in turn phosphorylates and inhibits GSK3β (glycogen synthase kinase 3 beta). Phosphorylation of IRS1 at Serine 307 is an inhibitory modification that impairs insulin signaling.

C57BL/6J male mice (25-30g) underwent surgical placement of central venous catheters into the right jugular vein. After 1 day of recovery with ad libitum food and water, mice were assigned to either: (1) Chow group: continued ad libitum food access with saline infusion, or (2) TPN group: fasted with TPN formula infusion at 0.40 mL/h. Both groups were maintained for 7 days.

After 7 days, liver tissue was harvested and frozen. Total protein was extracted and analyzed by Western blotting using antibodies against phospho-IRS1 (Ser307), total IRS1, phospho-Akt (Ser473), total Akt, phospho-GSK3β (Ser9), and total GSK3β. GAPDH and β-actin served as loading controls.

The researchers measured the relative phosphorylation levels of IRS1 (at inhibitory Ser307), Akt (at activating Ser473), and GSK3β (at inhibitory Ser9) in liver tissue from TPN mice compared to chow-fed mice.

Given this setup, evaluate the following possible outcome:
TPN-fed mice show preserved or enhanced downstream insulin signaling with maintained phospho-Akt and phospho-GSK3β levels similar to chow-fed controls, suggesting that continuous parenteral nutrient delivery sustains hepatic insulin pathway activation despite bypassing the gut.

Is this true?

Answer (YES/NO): NO